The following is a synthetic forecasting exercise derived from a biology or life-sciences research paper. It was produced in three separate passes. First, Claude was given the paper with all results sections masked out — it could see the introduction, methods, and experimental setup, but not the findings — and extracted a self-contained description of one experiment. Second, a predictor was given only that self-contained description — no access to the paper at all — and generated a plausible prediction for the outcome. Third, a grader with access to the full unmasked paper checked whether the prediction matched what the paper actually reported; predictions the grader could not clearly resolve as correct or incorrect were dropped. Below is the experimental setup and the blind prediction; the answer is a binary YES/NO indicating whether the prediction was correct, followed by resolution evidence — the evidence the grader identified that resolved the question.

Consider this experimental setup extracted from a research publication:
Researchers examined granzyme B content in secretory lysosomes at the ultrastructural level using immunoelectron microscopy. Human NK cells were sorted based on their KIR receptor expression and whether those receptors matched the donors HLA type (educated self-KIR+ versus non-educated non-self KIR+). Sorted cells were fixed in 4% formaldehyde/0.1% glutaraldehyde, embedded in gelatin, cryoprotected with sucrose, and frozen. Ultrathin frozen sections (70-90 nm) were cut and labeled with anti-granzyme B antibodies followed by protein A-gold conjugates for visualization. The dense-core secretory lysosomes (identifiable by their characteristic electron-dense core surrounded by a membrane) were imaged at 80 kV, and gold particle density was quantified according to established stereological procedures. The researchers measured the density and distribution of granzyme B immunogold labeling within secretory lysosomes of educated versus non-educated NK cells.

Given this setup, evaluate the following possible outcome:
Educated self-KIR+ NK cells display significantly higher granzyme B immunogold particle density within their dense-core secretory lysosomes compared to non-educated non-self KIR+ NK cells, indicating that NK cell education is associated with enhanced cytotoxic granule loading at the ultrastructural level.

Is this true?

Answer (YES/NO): YES